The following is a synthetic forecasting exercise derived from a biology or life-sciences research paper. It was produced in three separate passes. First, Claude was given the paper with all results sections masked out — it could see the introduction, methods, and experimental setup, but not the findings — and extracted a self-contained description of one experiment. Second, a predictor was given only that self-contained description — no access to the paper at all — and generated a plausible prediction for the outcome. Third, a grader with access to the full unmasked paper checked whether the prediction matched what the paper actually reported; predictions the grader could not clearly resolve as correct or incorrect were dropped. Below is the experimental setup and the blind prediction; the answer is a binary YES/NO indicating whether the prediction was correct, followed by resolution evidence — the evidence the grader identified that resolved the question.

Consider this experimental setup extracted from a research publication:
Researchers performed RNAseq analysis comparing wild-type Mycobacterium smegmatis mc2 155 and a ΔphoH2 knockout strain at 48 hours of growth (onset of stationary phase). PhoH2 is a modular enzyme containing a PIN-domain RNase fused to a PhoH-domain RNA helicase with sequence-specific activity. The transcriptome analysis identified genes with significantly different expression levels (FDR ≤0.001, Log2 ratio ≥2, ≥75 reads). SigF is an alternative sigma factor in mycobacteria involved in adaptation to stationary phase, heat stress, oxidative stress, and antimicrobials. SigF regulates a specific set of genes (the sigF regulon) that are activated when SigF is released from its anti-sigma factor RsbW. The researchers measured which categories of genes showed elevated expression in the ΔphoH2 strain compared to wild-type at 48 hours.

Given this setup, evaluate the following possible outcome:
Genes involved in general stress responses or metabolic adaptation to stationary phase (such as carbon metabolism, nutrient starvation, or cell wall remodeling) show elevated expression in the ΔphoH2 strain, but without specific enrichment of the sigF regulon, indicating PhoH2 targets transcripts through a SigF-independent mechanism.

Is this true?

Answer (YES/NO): NO